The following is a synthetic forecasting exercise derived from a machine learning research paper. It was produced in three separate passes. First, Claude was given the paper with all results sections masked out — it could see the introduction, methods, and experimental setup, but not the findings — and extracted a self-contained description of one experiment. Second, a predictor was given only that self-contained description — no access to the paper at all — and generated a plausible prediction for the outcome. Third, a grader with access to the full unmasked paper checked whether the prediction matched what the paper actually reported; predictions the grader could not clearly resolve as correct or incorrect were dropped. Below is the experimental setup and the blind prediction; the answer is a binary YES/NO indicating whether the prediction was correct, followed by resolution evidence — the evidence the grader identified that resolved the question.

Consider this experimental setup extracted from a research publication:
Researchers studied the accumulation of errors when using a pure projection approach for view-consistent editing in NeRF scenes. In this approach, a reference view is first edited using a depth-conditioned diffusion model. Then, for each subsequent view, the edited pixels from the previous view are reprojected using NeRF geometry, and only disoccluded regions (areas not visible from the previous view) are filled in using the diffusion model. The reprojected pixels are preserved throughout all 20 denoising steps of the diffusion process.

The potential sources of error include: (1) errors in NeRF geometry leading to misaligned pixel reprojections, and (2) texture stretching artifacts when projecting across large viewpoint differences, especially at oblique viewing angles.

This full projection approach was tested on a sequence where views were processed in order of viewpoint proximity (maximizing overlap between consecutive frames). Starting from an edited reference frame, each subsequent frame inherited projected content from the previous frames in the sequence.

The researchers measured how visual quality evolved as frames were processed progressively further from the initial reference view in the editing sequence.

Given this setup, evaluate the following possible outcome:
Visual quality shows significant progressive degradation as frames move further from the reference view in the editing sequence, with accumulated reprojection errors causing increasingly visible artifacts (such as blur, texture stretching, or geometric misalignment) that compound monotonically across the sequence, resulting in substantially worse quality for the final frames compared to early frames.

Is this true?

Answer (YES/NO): YES